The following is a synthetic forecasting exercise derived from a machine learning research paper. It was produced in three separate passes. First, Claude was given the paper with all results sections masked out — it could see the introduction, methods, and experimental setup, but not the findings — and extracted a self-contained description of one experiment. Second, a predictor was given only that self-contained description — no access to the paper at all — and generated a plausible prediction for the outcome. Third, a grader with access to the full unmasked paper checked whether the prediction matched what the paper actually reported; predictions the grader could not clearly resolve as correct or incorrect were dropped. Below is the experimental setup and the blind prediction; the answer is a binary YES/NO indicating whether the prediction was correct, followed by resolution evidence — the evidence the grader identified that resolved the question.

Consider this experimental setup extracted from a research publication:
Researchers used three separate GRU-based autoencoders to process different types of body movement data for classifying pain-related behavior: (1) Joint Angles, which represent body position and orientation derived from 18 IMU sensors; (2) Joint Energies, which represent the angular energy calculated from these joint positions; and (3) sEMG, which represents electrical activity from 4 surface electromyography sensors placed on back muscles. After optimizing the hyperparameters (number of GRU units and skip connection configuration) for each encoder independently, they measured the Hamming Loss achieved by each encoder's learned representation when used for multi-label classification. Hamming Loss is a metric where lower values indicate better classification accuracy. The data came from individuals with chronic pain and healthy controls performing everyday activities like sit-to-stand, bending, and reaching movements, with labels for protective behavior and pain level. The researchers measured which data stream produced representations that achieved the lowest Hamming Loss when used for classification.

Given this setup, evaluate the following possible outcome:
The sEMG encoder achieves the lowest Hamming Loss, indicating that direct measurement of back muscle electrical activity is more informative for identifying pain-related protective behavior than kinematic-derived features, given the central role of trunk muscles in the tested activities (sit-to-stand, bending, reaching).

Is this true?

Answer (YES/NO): NO